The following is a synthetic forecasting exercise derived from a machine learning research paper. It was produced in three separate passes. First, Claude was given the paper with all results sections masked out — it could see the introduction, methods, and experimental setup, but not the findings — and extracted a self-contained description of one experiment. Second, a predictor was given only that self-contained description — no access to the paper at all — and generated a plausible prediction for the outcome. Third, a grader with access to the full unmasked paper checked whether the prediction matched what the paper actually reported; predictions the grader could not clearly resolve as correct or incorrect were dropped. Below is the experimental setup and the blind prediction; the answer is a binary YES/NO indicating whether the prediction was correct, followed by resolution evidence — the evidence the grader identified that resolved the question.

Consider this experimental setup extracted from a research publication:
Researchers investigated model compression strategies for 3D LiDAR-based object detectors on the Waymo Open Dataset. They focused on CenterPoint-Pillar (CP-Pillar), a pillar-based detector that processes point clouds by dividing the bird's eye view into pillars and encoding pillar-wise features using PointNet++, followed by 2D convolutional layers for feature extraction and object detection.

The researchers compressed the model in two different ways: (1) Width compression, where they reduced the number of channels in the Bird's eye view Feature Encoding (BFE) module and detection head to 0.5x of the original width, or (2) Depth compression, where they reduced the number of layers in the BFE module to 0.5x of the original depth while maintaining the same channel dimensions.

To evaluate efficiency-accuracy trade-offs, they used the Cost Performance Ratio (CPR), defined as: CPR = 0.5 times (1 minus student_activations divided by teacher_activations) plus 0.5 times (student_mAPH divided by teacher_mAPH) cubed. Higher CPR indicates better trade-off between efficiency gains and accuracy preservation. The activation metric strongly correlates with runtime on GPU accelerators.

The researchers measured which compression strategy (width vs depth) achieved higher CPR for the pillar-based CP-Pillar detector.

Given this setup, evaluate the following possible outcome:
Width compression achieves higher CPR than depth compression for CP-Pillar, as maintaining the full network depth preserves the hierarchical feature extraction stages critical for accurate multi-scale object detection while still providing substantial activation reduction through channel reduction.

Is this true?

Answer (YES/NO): YES